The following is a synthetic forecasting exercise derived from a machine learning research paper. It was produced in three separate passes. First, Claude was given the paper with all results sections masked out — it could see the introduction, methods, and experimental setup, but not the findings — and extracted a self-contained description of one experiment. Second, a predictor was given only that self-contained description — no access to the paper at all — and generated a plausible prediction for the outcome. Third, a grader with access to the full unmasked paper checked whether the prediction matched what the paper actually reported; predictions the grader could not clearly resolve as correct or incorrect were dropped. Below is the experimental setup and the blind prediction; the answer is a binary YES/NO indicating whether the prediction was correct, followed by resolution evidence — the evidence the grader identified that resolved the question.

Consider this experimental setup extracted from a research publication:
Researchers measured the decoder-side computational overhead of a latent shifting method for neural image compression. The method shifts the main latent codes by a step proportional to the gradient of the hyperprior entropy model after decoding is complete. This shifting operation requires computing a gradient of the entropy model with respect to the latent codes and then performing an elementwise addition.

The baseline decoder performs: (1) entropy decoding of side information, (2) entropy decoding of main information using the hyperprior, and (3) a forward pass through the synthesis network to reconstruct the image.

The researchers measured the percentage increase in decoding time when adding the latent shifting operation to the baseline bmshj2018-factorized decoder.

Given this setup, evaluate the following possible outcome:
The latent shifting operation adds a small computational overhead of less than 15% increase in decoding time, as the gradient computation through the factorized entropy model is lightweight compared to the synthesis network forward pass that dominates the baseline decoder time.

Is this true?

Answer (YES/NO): YES